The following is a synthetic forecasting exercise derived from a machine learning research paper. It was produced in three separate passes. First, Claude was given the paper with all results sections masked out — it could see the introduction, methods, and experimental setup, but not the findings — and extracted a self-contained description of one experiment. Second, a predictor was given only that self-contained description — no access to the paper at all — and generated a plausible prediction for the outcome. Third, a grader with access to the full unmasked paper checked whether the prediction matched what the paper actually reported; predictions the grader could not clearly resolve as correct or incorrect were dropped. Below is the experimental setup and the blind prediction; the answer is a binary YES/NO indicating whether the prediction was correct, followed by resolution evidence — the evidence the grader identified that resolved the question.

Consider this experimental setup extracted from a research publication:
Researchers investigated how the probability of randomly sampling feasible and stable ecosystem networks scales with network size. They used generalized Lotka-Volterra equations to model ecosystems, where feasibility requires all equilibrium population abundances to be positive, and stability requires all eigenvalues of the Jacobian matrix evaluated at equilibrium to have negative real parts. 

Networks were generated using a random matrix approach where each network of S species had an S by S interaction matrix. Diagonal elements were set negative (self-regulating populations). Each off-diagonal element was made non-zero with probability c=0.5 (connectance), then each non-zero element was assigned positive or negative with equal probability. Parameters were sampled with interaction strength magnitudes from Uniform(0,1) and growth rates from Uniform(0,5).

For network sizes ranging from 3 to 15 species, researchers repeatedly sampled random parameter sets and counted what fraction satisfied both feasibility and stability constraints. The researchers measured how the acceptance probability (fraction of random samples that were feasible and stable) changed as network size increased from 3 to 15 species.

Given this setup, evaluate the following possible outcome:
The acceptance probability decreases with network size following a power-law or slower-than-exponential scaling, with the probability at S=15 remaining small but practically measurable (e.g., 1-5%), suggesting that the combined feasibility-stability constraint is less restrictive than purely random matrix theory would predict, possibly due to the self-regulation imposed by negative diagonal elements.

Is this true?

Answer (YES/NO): NO